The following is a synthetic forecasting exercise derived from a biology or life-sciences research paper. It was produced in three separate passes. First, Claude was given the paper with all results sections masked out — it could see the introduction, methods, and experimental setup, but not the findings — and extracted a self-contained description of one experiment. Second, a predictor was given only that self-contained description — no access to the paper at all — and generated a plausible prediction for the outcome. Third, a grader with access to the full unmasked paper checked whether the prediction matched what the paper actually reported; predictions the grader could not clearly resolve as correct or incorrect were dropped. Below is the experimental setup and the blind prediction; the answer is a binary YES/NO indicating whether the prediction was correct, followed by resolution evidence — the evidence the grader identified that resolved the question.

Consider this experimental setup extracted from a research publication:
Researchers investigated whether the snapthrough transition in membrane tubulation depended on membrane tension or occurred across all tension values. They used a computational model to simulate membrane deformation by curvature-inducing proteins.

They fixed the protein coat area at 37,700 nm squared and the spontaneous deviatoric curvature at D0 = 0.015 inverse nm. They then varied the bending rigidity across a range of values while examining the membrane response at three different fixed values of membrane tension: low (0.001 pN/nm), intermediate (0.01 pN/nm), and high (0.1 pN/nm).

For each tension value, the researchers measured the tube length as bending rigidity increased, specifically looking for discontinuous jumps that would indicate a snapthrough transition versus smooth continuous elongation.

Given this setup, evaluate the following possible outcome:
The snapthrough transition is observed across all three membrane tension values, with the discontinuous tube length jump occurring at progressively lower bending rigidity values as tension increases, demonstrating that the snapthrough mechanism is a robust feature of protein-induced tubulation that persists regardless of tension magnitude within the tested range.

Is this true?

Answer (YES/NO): NO